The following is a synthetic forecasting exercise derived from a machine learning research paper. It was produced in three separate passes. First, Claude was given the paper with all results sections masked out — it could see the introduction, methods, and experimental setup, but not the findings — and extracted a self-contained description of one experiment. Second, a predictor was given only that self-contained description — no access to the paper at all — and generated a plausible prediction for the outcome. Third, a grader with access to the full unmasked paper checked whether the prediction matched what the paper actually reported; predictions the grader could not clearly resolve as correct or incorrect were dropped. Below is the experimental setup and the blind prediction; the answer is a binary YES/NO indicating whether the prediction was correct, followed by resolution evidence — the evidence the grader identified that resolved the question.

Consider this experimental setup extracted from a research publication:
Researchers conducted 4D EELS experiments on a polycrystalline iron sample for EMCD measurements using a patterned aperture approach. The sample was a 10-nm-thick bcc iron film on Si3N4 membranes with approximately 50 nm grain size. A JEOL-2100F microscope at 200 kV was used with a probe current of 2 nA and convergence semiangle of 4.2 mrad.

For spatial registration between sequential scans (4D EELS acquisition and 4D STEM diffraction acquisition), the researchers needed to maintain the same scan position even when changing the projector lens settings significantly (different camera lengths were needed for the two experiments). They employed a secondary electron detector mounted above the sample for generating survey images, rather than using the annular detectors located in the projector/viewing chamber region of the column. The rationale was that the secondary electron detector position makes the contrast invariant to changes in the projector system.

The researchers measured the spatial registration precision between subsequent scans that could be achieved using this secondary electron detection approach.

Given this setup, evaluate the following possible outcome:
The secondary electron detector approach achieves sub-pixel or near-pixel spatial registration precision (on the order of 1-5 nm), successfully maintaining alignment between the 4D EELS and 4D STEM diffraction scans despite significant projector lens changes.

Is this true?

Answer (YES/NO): NO